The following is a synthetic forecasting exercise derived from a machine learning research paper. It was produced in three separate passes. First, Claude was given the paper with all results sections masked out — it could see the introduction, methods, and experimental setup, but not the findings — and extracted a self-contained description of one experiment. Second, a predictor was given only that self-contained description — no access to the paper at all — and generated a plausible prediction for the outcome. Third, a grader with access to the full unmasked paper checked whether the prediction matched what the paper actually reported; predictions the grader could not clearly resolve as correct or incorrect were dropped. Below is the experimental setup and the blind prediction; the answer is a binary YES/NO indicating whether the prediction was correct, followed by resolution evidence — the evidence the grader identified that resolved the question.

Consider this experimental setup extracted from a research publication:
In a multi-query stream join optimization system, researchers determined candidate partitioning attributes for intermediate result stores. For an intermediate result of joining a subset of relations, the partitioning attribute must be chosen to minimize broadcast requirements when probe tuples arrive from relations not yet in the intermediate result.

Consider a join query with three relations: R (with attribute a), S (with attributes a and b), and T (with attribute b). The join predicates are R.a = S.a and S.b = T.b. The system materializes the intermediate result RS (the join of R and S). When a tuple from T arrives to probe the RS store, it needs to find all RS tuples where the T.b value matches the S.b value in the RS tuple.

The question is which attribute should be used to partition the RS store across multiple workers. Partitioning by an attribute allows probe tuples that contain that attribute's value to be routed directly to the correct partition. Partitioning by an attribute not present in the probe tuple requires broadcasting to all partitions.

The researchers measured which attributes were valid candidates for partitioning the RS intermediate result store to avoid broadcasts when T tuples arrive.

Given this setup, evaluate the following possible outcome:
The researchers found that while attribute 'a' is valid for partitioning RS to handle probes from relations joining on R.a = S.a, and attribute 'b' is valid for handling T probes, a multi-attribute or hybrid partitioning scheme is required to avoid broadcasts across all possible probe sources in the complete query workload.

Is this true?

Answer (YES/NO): NO